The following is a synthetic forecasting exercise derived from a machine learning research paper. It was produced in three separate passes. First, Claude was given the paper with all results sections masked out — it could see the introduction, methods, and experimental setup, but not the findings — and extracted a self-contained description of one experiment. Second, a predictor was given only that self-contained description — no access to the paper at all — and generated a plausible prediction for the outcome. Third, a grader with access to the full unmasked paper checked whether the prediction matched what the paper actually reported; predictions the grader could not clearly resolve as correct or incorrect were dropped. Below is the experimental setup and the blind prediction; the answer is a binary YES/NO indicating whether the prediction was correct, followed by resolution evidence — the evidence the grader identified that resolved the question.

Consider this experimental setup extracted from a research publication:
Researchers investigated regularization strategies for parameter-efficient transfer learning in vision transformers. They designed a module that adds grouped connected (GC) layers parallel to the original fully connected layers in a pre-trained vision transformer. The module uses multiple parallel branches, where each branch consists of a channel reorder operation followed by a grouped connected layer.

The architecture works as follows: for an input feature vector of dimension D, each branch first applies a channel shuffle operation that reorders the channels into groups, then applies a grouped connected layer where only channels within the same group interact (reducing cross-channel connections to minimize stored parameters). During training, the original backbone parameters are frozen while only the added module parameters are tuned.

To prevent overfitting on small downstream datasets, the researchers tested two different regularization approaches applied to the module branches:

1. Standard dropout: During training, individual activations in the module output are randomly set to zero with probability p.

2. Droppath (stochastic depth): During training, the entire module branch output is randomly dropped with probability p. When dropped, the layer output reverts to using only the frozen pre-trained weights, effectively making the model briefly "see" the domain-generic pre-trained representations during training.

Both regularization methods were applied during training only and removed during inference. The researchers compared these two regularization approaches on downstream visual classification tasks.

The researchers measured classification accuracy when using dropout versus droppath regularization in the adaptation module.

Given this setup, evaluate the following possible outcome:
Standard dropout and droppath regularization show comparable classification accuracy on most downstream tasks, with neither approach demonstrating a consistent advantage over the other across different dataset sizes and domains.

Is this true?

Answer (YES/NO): NO